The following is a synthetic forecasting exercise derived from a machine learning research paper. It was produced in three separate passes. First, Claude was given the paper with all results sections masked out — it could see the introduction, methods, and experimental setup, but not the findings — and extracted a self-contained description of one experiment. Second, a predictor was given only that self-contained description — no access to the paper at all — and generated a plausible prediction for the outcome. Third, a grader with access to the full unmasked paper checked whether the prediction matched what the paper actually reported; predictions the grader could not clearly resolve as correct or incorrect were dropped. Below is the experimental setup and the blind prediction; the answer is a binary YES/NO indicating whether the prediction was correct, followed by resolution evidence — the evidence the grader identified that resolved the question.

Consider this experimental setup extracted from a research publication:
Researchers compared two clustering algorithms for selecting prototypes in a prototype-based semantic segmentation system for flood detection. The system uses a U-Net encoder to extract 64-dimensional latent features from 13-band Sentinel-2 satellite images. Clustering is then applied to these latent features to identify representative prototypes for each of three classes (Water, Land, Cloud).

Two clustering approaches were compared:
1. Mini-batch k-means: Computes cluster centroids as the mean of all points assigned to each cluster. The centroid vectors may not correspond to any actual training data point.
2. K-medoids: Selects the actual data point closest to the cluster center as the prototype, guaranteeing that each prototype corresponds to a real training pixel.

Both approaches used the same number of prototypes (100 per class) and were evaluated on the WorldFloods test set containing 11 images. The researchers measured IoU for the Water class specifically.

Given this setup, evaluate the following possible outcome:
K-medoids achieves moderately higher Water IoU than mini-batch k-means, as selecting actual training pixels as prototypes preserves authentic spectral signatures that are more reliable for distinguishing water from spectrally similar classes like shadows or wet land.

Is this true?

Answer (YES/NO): NO